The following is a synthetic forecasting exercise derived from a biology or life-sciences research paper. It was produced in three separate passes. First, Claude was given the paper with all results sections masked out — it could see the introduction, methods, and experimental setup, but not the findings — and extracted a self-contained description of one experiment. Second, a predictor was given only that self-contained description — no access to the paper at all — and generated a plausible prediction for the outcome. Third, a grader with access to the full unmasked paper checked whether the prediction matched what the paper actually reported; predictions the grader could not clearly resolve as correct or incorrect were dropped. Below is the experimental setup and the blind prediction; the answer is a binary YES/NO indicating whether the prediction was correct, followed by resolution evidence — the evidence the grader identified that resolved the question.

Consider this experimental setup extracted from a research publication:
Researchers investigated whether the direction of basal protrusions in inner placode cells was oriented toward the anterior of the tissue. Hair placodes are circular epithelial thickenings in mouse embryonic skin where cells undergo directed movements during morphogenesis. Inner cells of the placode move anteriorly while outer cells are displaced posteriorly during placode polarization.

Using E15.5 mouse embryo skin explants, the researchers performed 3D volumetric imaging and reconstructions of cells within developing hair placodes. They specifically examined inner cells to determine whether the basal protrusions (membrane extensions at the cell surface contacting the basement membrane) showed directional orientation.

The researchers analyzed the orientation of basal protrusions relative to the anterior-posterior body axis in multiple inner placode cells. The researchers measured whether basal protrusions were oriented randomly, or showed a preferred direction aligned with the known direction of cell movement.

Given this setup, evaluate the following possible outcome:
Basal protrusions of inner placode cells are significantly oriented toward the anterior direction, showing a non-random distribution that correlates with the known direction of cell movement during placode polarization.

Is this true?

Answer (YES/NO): YES